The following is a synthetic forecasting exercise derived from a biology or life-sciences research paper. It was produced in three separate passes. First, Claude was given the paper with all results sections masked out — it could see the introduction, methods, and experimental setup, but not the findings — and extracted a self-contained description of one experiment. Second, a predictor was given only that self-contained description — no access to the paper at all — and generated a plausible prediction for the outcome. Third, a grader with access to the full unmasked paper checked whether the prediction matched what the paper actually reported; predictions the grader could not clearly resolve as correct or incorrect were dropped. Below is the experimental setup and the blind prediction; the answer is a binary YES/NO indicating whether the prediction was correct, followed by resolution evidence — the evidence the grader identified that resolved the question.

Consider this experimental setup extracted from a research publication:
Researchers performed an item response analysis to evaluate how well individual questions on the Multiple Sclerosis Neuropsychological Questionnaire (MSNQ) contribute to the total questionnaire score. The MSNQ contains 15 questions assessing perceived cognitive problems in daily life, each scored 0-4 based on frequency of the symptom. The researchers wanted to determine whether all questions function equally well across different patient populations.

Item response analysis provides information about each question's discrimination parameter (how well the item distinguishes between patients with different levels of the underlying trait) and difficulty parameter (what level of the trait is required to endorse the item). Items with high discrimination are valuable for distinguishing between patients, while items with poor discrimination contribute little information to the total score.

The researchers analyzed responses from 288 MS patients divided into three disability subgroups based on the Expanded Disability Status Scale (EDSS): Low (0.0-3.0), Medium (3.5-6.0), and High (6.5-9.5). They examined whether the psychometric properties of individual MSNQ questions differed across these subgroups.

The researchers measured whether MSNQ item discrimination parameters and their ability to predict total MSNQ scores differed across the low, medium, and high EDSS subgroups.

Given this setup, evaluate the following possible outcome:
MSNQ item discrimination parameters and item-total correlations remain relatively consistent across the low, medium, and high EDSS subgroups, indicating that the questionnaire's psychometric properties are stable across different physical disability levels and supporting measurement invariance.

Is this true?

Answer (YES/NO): NO